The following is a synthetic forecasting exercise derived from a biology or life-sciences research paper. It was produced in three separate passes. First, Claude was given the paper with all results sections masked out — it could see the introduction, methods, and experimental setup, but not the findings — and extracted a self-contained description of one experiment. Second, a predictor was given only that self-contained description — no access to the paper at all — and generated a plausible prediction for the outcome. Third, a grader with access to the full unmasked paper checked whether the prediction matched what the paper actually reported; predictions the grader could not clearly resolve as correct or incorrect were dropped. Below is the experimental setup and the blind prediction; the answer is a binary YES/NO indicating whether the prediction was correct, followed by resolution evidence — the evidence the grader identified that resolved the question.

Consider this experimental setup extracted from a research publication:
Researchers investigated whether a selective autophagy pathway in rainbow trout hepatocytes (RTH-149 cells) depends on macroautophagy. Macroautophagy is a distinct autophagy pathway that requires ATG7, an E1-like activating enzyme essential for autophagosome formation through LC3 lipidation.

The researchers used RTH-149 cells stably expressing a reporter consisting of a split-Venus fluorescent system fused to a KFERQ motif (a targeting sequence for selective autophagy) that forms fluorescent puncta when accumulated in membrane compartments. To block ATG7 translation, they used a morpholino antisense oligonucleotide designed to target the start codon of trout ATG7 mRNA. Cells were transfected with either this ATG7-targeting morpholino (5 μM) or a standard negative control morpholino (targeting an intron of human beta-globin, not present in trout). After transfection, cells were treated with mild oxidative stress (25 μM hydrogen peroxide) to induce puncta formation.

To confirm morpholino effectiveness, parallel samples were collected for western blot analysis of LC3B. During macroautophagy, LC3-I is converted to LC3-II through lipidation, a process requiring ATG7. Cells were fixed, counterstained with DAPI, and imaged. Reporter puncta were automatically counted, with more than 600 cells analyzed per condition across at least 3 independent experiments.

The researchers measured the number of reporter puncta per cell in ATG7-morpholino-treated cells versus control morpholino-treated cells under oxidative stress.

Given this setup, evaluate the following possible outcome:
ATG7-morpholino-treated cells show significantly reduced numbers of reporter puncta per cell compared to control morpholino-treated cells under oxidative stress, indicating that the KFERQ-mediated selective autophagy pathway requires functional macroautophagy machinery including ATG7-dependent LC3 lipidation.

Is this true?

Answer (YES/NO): NO